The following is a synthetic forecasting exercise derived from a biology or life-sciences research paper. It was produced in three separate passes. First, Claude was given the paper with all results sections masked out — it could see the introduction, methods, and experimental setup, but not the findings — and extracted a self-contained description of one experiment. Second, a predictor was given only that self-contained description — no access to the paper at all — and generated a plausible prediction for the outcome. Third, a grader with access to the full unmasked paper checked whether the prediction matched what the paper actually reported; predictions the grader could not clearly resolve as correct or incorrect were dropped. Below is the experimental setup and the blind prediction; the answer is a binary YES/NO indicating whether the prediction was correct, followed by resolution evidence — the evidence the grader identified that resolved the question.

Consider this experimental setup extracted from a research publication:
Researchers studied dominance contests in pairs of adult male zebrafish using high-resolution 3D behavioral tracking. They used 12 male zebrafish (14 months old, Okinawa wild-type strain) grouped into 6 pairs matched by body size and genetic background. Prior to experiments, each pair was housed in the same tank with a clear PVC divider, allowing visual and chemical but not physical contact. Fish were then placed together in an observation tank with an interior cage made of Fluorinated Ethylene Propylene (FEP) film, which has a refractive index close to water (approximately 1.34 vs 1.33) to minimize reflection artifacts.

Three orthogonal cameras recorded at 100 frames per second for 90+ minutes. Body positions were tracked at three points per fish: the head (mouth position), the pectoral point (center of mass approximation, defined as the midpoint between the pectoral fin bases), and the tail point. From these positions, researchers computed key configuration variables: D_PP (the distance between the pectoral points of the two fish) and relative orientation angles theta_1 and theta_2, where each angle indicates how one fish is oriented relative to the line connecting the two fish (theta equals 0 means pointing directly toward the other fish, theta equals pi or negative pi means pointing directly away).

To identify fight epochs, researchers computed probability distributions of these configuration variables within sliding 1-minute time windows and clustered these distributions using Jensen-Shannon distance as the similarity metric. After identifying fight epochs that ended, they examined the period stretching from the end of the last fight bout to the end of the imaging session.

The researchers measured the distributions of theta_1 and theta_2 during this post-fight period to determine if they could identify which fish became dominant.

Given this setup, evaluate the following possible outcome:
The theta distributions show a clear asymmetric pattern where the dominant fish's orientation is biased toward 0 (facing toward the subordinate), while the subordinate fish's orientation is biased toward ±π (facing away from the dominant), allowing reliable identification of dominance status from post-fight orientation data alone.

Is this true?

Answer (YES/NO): YES